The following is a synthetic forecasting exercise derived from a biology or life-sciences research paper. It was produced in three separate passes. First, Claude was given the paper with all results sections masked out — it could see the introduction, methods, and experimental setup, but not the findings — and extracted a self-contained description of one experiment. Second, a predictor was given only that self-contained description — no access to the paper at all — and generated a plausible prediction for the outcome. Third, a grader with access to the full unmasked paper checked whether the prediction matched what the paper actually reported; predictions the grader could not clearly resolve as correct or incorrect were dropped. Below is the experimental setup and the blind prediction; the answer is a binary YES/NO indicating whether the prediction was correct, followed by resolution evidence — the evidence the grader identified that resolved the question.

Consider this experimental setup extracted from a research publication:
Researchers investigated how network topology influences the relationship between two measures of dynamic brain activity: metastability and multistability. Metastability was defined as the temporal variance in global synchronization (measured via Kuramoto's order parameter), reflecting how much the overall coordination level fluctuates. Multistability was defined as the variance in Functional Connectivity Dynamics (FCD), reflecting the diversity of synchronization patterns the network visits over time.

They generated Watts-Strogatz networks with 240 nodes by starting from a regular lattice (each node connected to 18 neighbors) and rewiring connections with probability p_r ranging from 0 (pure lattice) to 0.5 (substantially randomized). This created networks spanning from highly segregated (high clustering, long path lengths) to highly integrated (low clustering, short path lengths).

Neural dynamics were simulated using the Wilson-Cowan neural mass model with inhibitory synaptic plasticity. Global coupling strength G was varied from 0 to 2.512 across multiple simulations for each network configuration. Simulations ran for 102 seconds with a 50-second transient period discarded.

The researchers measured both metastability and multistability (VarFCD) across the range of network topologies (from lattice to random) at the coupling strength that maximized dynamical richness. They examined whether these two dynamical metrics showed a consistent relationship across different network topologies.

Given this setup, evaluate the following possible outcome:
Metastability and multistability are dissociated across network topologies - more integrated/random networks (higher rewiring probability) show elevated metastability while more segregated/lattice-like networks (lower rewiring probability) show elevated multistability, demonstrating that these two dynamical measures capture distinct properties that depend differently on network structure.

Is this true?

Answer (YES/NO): NO